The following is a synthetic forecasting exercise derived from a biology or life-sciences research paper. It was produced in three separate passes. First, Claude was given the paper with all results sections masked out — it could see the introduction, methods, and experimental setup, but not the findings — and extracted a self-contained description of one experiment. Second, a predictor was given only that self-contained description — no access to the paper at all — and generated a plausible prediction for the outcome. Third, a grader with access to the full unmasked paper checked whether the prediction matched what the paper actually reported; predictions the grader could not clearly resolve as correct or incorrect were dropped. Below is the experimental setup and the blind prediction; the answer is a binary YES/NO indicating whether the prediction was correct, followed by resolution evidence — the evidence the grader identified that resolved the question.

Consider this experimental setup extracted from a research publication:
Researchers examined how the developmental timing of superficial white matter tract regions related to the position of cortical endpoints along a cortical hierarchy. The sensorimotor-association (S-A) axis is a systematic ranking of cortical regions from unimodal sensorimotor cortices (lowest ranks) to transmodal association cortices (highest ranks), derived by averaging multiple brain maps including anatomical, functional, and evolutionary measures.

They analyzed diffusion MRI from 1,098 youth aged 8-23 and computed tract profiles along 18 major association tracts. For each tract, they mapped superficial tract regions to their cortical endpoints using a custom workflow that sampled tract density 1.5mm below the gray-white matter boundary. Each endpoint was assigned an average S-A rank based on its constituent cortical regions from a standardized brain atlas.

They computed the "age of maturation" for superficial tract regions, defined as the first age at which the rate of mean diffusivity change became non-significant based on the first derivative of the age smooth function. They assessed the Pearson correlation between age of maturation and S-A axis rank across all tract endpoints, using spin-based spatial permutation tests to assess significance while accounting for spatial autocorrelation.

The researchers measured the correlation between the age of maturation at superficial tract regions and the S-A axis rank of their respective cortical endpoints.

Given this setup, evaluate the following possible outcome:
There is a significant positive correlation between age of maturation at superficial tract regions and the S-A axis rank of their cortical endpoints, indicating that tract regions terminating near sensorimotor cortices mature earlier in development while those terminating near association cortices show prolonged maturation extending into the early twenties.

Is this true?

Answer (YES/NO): YES